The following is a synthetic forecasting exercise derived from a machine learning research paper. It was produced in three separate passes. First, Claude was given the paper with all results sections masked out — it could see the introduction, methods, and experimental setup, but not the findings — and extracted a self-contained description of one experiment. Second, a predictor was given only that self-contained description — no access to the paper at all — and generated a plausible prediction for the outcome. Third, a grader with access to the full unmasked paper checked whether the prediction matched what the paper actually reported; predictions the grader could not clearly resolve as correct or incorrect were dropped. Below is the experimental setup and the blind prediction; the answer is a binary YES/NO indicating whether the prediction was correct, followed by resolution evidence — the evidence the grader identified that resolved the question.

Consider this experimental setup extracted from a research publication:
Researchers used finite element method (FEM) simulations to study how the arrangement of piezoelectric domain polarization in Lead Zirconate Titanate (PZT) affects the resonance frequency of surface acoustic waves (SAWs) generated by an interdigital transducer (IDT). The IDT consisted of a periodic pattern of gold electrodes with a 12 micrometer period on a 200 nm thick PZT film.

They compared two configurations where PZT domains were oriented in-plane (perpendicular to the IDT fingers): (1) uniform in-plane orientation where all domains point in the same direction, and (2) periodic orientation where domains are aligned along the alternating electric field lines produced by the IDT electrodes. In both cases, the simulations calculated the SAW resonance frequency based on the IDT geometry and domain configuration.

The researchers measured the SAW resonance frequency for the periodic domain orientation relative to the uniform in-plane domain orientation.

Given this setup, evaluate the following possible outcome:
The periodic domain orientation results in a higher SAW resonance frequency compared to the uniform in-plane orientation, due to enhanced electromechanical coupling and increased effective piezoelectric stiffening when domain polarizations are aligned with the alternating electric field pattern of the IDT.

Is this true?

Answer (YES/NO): NO